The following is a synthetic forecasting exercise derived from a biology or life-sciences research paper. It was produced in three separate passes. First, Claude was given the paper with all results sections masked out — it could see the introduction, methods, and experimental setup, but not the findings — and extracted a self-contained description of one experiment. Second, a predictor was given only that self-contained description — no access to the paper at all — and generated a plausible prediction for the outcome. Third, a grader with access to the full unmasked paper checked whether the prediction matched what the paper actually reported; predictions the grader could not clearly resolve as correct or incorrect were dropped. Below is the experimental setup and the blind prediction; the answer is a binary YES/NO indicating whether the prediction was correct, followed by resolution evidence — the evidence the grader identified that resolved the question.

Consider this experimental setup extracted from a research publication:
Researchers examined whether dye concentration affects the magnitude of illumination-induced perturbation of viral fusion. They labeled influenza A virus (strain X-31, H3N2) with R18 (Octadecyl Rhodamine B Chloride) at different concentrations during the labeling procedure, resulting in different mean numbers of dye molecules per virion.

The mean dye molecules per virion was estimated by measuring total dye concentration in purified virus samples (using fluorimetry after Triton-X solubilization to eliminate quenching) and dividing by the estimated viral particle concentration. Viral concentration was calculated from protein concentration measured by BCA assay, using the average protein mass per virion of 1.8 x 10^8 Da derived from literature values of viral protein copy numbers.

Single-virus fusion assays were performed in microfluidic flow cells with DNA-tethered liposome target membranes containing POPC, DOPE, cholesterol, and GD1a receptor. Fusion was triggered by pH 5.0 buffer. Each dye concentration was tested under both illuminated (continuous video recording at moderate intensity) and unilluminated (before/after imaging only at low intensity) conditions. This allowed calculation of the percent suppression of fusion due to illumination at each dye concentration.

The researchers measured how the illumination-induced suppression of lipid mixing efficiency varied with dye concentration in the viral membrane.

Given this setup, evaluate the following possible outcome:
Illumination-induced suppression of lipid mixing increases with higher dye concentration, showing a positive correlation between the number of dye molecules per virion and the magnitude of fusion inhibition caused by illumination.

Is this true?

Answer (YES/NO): YES